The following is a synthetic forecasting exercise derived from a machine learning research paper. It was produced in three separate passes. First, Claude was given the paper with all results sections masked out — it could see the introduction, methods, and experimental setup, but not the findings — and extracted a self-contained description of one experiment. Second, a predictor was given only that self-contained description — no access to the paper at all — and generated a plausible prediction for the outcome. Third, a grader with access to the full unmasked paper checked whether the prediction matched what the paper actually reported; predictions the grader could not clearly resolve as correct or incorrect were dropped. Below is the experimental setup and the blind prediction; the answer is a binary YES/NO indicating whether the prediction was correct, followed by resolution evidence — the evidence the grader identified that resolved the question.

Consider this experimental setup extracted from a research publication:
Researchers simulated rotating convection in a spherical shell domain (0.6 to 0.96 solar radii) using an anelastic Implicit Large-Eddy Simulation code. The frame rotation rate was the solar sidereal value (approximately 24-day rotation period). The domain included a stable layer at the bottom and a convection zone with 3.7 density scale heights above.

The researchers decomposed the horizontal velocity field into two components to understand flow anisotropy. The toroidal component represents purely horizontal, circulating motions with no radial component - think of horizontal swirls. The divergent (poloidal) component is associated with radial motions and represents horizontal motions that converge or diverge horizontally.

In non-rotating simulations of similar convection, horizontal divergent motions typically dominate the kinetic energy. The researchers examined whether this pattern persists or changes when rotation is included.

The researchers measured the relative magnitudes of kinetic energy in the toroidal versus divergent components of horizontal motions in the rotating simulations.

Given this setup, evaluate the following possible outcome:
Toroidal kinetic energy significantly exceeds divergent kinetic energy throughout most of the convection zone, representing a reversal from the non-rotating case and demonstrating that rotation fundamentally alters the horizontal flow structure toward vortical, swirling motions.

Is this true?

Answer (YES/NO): YES